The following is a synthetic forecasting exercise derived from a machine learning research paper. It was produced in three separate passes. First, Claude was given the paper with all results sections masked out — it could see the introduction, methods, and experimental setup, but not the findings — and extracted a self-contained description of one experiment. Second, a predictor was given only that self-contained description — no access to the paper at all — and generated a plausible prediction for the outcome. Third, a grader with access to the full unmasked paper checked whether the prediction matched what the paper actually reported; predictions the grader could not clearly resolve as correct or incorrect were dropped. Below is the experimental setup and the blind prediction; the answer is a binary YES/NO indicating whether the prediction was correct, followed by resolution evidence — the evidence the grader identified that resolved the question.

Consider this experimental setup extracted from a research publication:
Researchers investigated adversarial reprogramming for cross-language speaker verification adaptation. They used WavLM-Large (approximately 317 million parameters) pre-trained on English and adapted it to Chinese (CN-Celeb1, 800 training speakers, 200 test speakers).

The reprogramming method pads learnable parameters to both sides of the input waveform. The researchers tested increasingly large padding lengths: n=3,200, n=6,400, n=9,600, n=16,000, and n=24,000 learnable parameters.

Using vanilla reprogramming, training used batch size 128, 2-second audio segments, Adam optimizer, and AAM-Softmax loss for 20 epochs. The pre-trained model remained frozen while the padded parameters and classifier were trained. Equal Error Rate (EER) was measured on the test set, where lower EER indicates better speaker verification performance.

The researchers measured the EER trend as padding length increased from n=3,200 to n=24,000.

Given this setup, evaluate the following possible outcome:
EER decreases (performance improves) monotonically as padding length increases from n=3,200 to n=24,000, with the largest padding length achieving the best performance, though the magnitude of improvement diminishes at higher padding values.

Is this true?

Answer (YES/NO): NO